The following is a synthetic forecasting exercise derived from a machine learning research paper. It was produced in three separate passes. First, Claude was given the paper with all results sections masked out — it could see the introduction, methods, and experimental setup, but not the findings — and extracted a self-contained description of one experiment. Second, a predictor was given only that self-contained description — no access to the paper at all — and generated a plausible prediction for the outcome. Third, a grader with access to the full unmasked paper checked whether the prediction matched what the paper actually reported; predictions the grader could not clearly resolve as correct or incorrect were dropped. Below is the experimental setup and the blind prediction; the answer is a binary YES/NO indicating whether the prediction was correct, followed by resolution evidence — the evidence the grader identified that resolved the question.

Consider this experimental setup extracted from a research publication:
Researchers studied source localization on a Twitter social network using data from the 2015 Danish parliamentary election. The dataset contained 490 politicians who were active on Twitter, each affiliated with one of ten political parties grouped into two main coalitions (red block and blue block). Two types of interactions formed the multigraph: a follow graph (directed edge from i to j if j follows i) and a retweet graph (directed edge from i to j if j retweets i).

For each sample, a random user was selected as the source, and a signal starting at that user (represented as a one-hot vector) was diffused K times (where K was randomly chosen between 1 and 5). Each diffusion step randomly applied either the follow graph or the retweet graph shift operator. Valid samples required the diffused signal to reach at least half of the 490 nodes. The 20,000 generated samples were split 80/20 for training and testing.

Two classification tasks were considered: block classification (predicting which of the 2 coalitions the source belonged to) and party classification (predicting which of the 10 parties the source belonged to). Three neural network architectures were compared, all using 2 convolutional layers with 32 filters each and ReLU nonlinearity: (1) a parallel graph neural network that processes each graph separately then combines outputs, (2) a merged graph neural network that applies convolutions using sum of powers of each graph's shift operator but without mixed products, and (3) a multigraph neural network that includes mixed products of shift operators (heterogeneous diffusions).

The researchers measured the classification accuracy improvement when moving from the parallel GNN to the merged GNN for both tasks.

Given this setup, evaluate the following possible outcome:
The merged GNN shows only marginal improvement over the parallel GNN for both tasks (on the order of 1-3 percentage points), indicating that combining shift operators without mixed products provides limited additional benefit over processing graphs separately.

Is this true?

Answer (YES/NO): YES